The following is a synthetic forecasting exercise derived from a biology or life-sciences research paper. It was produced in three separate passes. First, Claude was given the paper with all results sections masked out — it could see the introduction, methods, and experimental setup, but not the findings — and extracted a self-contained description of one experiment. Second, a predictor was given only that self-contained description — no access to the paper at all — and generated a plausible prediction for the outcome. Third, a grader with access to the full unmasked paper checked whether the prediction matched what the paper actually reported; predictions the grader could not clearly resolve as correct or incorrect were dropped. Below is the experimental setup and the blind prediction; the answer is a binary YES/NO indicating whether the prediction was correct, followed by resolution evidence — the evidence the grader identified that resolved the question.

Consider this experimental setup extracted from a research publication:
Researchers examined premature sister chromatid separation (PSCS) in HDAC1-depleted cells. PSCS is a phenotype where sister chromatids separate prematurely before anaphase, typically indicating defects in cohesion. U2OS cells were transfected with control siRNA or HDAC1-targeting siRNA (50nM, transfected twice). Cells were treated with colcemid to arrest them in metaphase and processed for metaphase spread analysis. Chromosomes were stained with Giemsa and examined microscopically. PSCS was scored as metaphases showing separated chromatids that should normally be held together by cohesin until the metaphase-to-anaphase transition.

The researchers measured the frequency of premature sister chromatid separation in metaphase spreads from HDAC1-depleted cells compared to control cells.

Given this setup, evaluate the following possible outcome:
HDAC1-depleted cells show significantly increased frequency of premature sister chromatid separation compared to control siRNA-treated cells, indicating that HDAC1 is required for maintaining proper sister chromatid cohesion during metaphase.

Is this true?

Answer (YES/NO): NO